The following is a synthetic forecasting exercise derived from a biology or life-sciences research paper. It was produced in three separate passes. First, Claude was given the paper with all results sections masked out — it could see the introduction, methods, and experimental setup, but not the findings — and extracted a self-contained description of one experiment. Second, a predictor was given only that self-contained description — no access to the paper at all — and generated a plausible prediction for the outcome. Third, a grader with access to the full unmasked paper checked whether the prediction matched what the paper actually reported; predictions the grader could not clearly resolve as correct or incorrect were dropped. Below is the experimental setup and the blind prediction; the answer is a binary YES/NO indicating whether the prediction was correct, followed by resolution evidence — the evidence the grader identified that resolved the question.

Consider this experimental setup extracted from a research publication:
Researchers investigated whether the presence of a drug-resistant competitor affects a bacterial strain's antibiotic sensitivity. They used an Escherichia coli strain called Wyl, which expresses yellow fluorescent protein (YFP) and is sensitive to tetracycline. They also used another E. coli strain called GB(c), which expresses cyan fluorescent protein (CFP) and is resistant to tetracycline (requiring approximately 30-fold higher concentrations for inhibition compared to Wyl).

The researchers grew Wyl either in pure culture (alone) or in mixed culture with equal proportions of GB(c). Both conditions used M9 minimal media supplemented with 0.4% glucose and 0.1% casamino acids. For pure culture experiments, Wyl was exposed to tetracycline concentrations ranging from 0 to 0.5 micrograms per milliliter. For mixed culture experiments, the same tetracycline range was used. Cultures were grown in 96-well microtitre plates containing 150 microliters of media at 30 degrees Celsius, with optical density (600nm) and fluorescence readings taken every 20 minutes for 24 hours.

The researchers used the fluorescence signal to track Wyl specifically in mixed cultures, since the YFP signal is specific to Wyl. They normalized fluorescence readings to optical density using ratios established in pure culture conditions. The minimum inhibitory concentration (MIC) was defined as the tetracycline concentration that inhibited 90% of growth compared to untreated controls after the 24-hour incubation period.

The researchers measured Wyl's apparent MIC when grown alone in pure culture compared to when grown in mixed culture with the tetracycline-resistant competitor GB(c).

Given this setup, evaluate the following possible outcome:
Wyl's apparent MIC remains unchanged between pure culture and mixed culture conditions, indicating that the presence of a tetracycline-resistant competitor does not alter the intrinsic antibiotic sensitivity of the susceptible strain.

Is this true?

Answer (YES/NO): NO